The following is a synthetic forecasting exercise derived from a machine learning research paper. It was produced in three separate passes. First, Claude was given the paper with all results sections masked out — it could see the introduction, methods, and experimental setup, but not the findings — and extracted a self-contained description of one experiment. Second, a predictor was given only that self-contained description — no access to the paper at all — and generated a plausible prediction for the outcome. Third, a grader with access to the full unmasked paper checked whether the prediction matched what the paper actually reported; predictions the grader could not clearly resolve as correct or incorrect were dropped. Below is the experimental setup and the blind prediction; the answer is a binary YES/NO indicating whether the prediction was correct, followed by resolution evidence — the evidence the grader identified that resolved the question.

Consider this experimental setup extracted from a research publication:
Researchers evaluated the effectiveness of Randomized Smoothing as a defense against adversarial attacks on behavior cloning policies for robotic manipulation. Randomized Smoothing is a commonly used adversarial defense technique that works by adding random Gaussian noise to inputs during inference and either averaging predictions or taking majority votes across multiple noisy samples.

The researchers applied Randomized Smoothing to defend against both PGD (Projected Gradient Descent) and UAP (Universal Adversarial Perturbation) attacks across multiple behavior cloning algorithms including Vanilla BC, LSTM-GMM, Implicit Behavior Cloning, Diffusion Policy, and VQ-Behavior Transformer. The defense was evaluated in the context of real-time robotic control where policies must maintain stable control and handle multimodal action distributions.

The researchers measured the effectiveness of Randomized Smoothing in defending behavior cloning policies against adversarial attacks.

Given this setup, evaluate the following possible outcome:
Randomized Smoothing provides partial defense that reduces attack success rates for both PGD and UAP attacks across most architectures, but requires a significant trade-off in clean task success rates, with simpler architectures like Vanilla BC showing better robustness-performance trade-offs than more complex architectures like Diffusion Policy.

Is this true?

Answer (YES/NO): NO